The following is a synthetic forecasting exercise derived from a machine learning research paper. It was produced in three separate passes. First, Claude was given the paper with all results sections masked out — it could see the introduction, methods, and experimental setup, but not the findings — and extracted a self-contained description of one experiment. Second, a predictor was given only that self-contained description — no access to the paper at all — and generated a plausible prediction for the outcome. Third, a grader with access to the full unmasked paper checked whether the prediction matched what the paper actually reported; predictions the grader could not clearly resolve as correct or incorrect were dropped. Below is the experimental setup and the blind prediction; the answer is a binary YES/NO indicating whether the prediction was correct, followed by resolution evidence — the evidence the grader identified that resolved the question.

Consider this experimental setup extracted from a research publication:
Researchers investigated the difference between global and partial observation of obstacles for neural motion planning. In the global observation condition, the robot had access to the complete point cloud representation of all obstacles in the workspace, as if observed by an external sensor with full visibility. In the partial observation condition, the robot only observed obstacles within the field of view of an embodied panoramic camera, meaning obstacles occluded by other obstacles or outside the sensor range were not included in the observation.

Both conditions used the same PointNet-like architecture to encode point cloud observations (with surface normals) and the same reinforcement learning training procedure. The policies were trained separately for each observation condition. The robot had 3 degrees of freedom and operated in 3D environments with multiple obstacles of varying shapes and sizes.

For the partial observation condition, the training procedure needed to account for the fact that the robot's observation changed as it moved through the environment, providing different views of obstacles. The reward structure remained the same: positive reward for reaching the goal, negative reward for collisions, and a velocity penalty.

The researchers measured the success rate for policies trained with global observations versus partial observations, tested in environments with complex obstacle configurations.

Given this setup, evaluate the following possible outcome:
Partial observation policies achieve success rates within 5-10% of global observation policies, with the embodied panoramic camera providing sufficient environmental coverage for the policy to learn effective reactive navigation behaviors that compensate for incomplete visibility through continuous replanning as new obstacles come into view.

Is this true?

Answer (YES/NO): NO